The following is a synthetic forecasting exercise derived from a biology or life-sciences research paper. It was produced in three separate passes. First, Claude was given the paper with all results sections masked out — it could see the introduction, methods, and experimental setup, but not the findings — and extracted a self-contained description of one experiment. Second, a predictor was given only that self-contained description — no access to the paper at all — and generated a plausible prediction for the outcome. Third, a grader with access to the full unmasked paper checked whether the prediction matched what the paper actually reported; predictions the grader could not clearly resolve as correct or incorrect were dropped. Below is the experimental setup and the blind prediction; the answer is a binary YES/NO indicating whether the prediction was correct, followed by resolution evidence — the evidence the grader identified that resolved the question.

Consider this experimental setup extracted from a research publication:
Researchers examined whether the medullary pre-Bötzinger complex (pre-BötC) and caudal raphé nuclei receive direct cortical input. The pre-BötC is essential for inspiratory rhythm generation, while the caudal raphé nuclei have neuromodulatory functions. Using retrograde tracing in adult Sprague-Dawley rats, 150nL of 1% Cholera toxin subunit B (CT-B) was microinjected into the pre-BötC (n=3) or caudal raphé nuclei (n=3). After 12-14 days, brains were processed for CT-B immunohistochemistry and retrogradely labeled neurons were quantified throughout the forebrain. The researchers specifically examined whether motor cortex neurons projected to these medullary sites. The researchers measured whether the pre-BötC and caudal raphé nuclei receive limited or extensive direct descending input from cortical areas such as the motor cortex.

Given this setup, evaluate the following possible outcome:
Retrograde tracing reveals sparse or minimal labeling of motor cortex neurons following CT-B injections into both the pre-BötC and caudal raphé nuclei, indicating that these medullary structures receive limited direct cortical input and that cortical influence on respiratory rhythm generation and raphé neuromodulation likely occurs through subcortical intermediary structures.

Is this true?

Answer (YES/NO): NO